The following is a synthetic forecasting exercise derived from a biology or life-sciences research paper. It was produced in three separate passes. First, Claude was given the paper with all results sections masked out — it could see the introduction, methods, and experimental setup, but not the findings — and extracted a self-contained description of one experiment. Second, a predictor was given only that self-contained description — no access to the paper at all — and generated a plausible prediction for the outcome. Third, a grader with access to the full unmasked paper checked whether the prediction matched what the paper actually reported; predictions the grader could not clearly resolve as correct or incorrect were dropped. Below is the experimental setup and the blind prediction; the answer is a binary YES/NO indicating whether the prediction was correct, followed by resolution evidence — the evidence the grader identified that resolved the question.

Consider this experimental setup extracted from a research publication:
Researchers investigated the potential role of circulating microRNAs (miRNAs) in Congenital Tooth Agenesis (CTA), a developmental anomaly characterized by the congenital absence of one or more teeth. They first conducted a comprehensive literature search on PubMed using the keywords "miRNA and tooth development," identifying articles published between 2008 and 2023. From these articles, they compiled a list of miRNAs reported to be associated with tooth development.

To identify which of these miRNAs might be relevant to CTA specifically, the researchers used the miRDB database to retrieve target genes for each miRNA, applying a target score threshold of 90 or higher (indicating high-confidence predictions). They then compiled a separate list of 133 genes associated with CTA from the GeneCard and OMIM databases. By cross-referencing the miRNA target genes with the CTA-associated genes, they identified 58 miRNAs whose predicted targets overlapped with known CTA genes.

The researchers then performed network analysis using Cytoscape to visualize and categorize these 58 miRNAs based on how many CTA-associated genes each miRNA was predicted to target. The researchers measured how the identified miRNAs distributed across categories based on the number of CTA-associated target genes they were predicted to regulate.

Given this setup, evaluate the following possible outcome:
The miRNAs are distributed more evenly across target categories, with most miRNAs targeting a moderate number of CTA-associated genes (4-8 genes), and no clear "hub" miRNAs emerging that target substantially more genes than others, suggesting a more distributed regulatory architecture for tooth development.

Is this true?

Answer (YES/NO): NO